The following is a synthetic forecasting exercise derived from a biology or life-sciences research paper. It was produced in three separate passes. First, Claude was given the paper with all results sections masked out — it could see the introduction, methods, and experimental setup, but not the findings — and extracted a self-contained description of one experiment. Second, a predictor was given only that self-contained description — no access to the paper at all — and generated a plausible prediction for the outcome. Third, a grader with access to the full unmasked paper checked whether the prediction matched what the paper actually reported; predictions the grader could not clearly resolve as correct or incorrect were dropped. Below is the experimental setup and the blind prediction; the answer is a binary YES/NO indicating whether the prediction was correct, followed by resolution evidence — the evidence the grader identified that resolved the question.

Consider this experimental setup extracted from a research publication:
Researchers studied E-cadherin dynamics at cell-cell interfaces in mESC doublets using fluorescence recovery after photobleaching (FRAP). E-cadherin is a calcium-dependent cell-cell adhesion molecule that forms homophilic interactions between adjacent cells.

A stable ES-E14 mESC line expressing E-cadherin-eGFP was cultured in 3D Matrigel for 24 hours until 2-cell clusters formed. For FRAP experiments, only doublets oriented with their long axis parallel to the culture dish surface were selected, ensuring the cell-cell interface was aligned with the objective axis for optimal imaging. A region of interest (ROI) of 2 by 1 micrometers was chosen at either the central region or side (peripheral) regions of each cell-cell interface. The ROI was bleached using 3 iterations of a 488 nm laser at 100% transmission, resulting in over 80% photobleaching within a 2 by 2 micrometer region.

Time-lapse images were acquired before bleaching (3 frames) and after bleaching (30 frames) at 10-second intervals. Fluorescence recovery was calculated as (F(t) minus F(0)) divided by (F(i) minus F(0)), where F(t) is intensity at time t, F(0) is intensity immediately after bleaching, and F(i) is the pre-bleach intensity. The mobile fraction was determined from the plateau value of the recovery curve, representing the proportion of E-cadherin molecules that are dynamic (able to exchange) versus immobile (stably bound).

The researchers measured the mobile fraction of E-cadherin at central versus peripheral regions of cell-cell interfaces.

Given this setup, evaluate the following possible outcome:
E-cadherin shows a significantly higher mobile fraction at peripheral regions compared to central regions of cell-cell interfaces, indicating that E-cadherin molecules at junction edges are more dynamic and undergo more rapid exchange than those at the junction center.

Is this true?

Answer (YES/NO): YES